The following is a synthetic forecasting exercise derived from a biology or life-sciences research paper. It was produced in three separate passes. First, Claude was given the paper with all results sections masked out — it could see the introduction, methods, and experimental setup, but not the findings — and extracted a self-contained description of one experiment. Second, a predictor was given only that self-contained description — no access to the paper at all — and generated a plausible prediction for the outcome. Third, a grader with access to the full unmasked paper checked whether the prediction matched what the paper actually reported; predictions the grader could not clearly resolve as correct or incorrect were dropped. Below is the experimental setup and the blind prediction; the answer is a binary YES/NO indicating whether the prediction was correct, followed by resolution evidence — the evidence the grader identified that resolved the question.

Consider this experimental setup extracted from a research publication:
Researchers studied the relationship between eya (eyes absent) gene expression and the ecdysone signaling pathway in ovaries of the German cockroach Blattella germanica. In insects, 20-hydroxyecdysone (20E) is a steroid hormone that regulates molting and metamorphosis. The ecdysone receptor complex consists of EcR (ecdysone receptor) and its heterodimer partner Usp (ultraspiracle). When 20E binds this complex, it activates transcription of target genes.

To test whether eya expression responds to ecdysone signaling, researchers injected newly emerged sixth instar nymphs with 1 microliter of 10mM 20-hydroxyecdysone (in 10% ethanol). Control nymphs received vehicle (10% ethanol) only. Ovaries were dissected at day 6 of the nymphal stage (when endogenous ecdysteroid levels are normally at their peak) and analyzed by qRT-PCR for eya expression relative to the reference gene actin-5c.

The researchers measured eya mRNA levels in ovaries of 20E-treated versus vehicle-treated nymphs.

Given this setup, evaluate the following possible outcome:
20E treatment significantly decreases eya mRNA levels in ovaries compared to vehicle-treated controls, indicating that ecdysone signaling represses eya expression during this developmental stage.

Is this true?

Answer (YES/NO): NO